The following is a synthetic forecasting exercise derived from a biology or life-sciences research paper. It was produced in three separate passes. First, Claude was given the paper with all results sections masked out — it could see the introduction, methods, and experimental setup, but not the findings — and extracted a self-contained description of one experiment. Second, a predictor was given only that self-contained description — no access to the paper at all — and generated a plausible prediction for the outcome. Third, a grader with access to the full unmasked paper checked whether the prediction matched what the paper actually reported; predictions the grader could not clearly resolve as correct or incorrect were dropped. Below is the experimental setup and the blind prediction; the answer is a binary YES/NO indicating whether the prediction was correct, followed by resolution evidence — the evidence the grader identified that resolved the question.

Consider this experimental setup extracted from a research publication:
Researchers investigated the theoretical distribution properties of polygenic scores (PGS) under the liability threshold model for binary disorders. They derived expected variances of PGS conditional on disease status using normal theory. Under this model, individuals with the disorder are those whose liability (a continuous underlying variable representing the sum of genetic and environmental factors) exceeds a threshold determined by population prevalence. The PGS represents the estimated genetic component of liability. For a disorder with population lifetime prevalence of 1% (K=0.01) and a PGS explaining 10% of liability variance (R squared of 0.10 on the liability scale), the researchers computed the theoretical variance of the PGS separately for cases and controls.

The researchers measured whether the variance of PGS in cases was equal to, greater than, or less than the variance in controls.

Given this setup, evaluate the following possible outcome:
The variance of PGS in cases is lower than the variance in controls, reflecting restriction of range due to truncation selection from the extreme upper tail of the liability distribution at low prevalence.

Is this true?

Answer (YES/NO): YES